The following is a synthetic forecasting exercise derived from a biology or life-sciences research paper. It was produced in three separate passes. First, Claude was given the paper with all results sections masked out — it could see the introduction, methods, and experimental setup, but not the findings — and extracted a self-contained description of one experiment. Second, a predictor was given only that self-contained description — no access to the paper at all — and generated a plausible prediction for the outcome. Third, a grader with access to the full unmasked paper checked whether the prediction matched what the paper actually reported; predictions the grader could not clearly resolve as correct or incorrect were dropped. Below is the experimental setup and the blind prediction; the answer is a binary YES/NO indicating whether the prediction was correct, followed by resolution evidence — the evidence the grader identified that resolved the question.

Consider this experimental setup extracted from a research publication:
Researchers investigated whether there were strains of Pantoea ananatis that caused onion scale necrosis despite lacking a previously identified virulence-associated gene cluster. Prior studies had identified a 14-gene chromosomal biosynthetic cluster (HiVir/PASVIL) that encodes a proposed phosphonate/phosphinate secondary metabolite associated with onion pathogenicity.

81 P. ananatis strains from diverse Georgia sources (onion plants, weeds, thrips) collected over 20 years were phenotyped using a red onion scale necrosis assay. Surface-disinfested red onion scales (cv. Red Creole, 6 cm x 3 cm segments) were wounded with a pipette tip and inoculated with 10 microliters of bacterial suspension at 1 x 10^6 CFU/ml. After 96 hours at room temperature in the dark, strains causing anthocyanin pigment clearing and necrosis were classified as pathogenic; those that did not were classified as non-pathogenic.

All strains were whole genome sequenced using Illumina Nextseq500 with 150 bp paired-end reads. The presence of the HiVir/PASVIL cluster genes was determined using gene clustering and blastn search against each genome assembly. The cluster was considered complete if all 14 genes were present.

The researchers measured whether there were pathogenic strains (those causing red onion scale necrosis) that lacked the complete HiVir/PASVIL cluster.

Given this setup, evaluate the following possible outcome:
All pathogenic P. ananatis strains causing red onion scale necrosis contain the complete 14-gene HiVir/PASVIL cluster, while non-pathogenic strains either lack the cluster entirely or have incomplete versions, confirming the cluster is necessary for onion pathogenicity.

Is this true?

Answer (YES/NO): NO